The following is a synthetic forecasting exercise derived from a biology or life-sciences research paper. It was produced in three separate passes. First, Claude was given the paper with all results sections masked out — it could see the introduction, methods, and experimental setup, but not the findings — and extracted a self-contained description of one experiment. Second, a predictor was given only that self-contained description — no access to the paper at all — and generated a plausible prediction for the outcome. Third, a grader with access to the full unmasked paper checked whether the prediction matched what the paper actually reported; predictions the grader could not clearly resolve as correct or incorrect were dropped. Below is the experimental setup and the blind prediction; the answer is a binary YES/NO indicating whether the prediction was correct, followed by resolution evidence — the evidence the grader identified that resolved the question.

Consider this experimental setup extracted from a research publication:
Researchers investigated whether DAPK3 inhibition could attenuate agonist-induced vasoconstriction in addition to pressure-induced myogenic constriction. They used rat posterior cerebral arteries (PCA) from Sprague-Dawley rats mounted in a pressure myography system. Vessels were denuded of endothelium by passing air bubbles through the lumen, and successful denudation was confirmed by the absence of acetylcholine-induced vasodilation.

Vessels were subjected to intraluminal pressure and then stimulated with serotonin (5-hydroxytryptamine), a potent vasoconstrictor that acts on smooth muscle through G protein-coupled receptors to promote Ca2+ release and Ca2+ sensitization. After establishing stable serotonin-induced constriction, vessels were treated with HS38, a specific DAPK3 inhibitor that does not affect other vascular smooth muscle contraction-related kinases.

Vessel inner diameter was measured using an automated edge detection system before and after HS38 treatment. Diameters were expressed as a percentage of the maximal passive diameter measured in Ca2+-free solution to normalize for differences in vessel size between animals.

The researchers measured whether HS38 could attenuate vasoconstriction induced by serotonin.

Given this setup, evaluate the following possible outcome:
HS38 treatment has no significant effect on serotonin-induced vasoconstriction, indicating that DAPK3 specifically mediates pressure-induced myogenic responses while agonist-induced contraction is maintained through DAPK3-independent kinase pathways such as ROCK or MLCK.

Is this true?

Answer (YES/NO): NO